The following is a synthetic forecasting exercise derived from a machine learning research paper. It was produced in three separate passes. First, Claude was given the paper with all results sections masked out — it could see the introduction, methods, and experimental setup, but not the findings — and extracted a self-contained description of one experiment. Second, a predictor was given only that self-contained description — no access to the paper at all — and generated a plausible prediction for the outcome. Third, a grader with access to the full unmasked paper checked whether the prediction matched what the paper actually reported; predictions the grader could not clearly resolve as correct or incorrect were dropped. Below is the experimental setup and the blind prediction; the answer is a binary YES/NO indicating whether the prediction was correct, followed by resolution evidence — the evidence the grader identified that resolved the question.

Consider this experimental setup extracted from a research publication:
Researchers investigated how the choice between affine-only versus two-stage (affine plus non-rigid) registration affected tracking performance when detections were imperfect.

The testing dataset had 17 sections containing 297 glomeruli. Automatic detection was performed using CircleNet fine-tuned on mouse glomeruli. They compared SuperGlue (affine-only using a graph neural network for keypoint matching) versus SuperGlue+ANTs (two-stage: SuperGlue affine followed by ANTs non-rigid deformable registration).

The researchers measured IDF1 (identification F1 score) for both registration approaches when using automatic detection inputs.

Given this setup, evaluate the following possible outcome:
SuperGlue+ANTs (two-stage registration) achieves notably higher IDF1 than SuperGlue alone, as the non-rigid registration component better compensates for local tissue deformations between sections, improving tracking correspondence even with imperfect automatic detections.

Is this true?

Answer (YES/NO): YES